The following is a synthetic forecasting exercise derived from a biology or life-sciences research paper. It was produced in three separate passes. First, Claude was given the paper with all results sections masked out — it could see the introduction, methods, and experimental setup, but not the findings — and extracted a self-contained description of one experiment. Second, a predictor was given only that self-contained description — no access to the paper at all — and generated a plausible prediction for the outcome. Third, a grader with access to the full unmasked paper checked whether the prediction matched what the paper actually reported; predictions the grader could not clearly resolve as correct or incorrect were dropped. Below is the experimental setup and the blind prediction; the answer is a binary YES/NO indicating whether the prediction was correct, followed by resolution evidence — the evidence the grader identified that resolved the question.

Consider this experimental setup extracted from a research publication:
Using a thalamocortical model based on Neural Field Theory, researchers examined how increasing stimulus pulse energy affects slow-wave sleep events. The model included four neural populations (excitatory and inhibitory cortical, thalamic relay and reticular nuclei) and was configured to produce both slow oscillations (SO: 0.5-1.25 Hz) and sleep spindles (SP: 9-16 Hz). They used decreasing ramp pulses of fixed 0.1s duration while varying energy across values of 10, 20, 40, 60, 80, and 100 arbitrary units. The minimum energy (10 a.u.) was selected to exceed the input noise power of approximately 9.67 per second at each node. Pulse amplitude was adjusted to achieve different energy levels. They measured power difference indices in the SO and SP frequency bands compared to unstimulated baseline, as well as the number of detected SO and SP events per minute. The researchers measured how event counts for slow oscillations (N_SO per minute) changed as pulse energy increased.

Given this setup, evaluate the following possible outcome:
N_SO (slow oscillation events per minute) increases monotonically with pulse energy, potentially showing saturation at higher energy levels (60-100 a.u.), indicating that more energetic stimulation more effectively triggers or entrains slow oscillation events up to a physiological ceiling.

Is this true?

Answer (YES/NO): NO